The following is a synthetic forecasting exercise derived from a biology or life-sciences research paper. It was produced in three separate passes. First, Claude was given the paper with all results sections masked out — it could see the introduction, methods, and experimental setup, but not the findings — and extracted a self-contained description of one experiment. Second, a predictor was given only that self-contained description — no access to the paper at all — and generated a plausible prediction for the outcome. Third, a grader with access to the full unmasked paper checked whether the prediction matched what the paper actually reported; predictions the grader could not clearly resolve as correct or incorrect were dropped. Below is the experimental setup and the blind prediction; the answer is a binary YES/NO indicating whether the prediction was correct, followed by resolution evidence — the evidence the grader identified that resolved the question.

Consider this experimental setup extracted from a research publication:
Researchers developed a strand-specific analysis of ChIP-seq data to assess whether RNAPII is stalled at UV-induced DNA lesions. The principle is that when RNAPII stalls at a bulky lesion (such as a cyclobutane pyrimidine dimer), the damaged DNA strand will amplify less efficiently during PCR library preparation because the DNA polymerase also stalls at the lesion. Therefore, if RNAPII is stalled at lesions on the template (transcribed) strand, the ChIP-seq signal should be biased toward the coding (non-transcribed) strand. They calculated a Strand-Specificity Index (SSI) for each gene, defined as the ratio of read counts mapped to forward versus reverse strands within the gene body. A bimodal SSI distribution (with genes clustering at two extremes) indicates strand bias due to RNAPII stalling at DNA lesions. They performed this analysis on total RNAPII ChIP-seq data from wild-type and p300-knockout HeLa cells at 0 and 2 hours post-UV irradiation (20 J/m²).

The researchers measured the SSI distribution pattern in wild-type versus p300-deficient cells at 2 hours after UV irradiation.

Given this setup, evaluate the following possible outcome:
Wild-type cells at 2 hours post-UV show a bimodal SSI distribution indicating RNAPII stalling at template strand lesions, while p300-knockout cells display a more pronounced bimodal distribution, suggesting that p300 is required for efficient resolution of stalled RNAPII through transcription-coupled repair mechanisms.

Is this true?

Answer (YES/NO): NO